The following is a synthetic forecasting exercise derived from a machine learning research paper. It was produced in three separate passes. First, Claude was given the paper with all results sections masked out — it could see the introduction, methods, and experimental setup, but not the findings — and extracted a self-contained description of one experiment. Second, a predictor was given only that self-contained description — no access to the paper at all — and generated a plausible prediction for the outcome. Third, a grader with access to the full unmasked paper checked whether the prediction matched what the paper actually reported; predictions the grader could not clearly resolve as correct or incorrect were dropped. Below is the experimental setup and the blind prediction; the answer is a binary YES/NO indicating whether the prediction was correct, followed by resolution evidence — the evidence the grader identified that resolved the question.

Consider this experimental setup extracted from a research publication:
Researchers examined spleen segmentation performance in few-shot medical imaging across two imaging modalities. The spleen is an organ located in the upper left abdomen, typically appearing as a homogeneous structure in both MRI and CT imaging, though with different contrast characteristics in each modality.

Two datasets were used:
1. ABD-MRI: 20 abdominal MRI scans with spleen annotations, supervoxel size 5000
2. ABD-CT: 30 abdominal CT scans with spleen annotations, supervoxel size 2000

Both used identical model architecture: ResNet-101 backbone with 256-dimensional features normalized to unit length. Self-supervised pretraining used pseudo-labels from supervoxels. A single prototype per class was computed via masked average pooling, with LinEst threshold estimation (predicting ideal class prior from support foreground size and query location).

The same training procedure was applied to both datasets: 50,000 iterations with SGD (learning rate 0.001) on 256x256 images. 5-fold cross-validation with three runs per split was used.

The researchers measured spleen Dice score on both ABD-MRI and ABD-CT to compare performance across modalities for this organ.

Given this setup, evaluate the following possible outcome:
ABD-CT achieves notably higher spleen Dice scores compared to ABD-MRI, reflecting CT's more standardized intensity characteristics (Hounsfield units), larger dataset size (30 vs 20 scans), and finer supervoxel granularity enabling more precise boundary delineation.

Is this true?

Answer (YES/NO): NO